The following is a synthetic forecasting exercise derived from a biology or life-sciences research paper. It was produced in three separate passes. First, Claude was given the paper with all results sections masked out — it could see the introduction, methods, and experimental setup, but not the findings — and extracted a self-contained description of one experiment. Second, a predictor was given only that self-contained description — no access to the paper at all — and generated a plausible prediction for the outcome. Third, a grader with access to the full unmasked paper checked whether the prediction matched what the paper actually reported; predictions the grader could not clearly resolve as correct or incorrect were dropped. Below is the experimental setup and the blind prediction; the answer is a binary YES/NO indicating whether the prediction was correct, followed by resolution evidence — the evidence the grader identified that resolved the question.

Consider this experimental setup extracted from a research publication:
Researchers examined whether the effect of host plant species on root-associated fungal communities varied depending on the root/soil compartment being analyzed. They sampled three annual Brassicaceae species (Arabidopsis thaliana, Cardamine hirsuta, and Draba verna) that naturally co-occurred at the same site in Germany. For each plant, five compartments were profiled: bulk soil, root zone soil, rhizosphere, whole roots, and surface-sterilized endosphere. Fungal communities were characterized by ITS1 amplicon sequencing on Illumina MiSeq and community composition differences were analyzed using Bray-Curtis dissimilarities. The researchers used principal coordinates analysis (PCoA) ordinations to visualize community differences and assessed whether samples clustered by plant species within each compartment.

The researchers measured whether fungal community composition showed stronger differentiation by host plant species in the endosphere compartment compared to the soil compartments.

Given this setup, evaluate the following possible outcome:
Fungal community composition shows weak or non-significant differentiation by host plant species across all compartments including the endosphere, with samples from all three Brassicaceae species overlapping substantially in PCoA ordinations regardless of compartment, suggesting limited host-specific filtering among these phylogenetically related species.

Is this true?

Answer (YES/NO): YES